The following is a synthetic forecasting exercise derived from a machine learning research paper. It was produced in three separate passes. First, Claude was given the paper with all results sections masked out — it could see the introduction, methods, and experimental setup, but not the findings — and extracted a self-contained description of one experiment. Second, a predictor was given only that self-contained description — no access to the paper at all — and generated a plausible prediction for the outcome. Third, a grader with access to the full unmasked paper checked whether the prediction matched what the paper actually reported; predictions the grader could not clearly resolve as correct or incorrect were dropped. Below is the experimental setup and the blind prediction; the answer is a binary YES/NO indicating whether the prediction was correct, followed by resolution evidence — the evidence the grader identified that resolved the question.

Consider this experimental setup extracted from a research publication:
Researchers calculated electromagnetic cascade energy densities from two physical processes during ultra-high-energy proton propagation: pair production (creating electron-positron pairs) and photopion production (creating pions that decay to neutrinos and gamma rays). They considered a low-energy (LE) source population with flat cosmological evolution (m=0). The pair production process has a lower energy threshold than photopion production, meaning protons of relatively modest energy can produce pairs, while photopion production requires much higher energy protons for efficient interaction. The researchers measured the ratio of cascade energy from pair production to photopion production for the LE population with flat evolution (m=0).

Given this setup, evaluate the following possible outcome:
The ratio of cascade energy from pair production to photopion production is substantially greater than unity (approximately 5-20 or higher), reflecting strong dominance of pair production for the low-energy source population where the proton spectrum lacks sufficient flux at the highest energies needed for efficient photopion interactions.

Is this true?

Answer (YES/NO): YES